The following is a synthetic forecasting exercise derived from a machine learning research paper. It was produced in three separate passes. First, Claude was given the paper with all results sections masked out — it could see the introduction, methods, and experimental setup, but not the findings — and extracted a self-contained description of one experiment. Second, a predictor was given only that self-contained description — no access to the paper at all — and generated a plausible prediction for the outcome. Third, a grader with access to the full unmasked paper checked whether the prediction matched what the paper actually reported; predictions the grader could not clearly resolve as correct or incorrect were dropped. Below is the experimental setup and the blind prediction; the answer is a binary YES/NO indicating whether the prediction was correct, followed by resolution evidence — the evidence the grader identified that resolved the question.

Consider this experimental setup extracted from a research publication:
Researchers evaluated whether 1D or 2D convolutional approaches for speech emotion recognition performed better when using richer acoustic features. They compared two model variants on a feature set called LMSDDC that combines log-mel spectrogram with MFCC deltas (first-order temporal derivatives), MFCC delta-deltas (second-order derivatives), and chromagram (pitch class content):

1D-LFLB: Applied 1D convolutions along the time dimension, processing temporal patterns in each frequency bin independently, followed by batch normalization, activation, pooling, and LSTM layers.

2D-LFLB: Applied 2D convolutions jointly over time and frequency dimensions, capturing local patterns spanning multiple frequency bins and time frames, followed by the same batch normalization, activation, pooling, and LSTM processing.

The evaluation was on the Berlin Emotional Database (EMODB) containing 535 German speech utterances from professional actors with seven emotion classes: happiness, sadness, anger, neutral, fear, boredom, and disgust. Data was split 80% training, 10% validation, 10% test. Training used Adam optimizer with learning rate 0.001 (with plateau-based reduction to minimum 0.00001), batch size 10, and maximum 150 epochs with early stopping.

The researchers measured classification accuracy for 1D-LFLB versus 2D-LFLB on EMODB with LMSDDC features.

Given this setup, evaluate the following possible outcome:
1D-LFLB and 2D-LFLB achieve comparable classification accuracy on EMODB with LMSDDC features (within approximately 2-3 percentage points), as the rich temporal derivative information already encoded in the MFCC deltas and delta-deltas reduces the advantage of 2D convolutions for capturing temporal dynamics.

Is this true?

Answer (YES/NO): NO